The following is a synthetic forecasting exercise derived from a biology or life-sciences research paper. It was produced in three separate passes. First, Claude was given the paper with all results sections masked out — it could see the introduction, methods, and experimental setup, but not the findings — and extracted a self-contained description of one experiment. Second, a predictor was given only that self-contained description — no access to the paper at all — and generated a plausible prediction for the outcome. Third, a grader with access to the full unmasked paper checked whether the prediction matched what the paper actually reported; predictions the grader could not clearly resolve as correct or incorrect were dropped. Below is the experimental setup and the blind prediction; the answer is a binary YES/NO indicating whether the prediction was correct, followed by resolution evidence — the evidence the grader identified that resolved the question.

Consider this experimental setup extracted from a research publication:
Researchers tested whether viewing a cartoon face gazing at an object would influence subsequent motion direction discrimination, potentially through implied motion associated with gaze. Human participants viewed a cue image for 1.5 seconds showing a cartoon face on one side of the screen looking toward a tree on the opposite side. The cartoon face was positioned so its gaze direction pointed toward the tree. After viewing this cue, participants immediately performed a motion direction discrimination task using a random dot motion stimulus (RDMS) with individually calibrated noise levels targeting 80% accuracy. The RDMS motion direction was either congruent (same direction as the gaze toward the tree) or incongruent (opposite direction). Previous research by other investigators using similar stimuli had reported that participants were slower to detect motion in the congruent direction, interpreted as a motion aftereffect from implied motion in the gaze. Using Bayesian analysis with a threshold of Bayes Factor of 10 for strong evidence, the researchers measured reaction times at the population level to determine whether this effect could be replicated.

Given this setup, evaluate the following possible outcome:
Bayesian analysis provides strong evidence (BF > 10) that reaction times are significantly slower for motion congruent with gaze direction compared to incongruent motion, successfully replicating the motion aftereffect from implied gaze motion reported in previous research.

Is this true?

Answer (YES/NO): NO